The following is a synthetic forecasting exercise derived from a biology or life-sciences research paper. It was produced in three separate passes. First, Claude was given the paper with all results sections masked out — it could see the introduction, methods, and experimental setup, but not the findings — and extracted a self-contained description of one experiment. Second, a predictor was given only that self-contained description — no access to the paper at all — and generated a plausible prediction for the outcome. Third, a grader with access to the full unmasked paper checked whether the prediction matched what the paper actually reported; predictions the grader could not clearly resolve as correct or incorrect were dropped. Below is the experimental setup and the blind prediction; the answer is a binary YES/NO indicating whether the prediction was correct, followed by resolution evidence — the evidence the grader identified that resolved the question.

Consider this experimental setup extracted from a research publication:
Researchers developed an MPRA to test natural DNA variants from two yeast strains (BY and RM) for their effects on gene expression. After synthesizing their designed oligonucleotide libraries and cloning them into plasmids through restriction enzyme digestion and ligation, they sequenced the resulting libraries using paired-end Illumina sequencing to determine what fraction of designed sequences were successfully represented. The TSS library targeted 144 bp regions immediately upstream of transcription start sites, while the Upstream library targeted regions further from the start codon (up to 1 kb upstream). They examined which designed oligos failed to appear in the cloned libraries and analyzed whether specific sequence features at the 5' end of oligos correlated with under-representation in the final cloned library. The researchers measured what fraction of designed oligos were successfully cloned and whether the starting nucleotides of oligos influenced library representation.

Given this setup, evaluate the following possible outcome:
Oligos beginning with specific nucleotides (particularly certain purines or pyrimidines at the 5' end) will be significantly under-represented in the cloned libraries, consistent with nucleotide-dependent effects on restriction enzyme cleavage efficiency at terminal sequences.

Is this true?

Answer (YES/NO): YES